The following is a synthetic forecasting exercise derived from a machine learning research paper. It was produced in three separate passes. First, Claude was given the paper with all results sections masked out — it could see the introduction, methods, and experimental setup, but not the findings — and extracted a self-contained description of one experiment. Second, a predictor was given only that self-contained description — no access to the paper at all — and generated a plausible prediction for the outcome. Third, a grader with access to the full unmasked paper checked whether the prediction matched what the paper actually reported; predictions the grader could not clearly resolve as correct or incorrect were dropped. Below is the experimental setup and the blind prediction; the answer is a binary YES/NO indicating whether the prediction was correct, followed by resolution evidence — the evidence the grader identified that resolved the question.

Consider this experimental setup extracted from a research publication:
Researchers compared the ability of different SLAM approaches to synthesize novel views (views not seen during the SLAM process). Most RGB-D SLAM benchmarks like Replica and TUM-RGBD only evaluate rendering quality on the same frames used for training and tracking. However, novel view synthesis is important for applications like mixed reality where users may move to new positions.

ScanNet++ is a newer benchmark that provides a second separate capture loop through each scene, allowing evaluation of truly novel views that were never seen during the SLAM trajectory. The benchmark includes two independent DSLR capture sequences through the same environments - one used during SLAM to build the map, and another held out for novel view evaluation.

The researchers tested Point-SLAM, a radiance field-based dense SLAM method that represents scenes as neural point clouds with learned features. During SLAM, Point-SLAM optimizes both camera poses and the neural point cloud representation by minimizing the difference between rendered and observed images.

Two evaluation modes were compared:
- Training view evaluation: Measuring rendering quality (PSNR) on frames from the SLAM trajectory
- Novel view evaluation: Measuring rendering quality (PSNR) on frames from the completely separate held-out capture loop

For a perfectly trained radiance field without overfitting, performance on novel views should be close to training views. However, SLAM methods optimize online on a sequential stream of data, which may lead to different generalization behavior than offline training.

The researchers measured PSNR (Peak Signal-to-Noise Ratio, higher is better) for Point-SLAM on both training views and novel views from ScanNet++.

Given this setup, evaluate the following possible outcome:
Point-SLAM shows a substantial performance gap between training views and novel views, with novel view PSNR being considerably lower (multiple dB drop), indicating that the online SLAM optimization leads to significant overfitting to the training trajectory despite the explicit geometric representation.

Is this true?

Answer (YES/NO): NO